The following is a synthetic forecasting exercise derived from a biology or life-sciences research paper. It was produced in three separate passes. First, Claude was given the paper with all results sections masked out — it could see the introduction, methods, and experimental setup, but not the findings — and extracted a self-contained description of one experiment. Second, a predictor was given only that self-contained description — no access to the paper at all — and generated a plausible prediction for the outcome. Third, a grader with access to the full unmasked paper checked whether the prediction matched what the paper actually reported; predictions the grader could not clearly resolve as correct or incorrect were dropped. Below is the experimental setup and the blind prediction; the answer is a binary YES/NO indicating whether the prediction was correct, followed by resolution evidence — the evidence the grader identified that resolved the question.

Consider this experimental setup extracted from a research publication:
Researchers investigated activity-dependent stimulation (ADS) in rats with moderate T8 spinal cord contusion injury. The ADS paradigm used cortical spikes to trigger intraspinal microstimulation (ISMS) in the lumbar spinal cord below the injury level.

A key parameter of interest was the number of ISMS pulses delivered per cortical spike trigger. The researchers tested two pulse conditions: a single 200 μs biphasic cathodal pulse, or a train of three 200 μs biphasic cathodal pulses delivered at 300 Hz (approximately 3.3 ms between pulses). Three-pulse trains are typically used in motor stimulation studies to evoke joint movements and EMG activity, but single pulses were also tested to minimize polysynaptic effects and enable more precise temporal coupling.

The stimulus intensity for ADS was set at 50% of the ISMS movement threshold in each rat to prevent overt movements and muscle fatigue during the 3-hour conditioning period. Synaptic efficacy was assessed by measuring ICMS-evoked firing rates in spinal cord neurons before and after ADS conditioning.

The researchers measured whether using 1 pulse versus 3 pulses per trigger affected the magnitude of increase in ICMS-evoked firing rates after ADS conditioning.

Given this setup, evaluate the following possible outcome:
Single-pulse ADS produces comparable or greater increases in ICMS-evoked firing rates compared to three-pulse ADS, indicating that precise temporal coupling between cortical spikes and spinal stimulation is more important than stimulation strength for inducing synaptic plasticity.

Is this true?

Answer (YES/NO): NO